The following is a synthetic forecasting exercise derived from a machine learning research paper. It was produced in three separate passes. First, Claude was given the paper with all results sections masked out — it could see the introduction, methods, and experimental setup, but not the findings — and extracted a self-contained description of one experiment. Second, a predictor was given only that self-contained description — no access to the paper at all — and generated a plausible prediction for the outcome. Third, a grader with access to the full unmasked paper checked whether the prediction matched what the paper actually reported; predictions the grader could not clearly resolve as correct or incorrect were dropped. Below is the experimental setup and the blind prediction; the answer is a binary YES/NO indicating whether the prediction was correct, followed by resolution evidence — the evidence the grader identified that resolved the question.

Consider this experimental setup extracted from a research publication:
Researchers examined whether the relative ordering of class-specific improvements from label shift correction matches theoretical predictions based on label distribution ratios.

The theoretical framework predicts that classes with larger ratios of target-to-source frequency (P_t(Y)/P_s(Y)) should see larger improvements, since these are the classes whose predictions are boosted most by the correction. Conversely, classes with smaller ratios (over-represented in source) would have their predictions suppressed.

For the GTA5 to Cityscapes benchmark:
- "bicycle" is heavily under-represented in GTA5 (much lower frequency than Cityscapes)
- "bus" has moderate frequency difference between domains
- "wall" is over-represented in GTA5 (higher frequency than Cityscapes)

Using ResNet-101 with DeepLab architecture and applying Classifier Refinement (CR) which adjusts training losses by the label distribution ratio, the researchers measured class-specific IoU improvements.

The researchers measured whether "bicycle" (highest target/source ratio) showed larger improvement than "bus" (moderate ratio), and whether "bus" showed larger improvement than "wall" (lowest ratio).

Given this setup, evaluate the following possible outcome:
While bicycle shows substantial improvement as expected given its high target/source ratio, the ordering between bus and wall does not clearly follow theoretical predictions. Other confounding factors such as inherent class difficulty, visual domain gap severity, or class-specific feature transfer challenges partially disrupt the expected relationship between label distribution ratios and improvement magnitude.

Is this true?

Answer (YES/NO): NO